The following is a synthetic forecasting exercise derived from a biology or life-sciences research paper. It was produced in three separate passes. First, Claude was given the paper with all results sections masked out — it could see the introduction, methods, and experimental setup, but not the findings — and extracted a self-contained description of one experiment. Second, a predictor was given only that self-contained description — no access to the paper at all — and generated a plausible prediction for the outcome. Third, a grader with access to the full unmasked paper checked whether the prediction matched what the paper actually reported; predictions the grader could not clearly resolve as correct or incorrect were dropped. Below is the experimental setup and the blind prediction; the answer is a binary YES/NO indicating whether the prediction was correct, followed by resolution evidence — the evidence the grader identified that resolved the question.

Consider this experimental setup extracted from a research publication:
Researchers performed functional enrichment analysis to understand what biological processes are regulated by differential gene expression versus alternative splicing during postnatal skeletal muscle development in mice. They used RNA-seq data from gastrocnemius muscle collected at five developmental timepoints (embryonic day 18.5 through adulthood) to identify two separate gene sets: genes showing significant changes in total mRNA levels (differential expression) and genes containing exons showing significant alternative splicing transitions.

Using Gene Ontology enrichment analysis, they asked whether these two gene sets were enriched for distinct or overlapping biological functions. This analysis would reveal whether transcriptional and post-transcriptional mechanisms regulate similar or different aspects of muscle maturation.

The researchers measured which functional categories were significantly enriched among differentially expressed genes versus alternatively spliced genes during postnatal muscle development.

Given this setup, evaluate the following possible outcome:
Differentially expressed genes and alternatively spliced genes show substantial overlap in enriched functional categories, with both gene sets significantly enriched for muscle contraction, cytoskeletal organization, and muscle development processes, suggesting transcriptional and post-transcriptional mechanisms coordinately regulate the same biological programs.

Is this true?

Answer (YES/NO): NO